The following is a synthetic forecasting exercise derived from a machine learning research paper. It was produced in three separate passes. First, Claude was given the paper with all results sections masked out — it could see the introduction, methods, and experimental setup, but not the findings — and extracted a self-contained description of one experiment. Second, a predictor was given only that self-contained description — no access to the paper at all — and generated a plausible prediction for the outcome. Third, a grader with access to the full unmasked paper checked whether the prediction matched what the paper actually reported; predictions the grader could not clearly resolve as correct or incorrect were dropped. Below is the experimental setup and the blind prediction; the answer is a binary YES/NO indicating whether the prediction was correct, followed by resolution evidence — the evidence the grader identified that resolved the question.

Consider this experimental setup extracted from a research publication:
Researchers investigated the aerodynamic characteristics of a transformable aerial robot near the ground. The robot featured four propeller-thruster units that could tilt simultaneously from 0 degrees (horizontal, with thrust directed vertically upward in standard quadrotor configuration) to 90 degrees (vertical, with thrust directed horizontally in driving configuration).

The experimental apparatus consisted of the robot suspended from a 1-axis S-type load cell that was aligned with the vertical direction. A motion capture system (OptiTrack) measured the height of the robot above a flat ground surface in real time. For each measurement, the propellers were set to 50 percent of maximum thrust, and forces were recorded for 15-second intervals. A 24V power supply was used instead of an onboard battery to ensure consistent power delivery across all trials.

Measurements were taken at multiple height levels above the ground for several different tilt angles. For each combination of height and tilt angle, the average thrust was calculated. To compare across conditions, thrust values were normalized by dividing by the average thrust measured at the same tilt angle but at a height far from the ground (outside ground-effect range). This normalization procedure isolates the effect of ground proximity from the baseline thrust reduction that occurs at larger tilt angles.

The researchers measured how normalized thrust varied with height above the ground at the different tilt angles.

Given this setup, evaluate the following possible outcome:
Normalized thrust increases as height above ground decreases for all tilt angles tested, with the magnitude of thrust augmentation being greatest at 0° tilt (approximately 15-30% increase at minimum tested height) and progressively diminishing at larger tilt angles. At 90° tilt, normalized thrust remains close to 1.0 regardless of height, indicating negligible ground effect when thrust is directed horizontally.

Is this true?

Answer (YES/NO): NO